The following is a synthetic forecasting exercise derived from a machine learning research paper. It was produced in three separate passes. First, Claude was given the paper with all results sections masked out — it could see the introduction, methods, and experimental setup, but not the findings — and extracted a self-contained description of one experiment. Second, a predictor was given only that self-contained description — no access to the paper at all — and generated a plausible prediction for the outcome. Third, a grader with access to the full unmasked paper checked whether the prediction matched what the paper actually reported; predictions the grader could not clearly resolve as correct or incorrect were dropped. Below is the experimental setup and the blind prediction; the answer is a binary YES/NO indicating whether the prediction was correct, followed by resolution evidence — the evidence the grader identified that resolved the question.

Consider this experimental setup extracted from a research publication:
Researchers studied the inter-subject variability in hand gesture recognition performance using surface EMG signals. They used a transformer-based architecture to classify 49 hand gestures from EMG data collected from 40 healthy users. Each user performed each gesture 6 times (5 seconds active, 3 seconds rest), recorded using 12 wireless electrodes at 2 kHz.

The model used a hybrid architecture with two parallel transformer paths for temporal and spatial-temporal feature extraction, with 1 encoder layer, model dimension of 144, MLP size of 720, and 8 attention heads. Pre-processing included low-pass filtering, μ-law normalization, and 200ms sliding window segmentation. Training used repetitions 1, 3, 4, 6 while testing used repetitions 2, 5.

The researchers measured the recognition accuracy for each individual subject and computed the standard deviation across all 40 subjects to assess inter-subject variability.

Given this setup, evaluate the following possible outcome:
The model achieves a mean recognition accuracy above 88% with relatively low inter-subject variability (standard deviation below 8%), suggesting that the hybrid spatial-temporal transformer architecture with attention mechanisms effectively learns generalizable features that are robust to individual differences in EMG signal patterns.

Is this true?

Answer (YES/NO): NO